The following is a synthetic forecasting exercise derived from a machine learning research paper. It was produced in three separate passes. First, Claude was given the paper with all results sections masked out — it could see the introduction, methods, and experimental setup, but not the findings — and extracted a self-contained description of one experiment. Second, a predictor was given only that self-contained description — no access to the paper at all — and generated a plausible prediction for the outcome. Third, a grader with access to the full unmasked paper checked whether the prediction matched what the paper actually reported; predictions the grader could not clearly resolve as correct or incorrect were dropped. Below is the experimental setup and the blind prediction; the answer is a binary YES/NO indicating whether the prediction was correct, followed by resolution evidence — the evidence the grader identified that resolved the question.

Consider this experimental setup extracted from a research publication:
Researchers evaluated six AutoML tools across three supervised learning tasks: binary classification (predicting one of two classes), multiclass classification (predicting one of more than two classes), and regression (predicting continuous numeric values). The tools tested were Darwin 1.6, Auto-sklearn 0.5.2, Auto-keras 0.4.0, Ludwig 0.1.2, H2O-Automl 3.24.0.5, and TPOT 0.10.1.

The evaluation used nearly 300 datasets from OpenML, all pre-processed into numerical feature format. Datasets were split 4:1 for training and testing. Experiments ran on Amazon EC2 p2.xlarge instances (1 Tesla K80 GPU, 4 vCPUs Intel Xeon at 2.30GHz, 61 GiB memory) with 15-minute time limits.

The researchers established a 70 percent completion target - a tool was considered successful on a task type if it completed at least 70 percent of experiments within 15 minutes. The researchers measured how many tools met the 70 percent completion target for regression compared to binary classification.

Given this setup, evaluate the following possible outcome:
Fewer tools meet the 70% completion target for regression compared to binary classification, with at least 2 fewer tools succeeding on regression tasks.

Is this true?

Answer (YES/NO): NO